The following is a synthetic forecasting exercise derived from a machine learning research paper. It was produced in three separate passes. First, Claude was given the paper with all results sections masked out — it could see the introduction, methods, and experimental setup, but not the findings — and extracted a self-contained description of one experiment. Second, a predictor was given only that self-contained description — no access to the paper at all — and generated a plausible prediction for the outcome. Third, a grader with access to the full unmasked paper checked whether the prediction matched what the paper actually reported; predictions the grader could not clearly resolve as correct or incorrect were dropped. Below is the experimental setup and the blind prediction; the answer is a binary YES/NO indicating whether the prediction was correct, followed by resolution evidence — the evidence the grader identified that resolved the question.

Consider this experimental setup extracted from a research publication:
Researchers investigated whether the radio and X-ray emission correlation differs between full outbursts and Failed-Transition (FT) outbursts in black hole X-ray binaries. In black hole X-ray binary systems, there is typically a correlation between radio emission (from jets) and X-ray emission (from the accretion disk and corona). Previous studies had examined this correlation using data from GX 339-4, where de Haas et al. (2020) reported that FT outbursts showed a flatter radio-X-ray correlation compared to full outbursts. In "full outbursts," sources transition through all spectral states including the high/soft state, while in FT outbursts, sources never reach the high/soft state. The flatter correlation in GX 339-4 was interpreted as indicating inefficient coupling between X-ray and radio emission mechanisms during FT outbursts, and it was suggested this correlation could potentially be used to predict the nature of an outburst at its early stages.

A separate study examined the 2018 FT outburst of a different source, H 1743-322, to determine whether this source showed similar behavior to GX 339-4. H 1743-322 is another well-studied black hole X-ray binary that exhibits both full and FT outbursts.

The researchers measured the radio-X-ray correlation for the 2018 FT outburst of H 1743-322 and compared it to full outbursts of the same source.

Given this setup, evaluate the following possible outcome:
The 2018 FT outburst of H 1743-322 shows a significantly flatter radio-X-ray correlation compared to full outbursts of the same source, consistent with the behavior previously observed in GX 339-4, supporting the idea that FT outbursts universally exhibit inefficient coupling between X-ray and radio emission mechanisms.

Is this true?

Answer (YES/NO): NO